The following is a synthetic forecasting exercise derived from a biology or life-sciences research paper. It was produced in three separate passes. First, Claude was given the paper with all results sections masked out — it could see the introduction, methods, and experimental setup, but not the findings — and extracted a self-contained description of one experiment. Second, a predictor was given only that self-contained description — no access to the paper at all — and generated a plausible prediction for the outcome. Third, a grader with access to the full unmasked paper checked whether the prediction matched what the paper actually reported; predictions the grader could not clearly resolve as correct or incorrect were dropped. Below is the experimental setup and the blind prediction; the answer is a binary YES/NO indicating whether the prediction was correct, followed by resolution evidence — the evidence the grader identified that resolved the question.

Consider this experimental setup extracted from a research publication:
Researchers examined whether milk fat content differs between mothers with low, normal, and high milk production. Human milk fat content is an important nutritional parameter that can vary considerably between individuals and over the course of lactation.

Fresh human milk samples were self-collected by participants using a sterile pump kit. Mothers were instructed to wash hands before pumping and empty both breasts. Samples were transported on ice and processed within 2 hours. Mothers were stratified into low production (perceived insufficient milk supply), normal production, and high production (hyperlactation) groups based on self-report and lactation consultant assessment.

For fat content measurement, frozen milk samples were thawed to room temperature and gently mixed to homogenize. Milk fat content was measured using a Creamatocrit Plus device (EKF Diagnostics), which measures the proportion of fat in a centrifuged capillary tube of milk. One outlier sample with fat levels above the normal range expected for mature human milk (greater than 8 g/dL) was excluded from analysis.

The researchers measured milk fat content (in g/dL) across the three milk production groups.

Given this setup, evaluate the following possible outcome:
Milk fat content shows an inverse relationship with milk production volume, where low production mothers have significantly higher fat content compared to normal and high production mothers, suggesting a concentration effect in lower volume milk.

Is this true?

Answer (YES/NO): NO